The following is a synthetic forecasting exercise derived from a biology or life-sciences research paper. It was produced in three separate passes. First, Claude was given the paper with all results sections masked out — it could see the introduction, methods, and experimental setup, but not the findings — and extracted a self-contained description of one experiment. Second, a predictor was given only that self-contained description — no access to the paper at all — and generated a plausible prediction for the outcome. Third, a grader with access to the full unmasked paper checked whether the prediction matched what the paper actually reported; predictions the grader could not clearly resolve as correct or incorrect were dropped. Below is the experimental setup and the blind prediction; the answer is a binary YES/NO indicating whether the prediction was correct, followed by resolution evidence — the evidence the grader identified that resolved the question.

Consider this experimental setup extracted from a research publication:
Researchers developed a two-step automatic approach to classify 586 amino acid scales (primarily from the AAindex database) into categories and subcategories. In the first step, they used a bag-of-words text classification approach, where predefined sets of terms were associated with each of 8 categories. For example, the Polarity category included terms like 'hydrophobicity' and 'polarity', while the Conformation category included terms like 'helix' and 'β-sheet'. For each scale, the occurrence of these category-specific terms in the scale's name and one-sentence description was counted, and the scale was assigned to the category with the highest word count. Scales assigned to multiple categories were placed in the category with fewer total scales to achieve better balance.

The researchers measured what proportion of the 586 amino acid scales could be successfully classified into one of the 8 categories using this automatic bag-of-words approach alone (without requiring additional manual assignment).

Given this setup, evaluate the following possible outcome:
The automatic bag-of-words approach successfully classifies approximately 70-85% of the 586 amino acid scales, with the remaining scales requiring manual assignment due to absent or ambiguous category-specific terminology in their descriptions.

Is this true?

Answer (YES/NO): NO